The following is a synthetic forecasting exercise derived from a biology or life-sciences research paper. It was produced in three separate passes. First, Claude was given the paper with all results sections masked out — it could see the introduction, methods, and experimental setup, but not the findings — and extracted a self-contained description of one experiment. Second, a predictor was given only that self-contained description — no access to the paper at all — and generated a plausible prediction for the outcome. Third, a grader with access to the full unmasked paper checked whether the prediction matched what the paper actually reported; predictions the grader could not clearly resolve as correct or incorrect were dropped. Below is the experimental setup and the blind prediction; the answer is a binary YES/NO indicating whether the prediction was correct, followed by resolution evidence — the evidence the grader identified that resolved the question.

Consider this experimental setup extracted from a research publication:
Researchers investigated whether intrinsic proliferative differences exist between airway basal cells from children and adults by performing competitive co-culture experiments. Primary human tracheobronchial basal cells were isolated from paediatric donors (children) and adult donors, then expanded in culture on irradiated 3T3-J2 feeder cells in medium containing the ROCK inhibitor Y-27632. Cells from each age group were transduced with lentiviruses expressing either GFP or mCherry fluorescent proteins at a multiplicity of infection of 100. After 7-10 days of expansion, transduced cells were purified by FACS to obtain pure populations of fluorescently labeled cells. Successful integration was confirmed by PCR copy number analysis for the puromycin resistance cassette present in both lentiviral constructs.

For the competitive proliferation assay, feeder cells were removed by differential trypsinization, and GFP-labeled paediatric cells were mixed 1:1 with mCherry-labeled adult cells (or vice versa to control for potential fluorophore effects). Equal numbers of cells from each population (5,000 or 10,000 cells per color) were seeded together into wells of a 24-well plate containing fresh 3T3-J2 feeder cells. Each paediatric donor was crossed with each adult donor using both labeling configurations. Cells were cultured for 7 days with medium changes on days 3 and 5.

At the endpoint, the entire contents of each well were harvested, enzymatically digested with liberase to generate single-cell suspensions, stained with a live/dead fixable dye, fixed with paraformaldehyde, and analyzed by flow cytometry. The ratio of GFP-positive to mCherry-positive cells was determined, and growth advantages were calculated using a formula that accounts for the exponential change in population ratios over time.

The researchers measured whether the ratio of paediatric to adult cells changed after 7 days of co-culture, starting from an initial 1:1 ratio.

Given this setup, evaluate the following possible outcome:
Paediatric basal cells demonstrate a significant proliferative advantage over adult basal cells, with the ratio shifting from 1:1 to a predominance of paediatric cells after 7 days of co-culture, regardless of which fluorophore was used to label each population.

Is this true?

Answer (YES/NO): YES